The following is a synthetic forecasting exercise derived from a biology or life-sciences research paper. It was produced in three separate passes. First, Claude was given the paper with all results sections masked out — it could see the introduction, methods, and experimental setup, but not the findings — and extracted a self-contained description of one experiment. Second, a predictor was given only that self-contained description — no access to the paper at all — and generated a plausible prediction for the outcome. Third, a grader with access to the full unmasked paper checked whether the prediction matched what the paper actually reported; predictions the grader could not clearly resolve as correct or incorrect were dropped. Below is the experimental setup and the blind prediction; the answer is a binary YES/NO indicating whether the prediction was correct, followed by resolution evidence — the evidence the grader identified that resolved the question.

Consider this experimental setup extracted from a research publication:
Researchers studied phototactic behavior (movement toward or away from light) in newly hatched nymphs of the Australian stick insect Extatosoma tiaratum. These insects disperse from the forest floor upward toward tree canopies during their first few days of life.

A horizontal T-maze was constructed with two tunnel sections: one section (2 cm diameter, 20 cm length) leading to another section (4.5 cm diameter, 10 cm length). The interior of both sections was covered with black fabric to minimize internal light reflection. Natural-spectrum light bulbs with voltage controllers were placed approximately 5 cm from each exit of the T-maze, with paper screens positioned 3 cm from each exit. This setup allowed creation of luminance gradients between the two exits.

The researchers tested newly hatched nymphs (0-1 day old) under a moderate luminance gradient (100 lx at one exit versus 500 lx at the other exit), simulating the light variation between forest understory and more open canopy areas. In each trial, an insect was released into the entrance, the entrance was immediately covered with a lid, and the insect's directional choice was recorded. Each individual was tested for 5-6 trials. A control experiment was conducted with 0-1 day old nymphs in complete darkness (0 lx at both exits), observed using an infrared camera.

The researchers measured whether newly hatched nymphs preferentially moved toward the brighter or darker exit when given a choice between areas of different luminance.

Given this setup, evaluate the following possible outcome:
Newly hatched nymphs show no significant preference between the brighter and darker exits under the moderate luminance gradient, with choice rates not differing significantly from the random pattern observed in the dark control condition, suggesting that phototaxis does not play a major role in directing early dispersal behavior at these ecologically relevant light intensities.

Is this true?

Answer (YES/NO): NO